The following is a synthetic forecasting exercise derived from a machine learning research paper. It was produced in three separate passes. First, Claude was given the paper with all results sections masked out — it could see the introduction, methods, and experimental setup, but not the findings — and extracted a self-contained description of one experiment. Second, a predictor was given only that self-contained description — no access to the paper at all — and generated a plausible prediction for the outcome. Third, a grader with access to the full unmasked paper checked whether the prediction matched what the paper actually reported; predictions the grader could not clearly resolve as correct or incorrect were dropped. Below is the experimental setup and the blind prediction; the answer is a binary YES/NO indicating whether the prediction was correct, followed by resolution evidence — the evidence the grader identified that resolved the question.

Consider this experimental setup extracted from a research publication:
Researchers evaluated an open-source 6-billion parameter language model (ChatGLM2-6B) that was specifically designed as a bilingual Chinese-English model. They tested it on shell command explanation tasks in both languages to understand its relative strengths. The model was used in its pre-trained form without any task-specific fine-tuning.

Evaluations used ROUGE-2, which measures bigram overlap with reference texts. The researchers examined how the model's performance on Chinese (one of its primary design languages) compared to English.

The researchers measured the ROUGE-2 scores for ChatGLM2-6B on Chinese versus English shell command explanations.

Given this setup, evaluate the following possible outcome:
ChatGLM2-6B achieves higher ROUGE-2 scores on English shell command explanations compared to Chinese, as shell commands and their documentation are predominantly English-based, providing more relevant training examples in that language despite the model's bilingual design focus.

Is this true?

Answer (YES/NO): YES